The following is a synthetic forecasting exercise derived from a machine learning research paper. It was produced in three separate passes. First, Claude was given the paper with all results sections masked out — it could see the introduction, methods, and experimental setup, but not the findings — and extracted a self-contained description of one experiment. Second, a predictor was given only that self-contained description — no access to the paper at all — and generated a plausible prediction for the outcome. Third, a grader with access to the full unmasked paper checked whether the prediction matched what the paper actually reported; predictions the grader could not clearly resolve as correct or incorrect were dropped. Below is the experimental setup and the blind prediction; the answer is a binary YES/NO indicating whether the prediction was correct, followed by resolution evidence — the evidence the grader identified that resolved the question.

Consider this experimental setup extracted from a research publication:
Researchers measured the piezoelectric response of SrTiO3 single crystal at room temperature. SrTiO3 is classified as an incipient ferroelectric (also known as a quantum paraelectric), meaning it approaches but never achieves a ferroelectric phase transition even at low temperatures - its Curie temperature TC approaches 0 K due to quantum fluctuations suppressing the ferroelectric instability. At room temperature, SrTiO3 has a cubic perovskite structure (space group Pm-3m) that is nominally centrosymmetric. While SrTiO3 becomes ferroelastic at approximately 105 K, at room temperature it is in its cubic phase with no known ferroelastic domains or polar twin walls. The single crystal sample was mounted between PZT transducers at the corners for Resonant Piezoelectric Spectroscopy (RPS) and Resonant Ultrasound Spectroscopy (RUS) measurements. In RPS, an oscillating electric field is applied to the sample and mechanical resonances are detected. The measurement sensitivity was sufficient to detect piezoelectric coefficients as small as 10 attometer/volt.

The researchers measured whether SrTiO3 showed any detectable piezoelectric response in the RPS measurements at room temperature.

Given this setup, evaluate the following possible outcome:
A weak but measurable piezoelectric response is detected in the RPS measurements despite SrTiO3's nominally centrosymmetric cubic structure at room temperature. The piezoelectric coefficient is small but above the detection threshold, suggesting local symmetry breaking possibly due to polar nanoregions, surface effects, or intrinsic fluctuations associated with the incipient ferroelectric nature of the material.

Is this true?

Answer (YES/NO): YES